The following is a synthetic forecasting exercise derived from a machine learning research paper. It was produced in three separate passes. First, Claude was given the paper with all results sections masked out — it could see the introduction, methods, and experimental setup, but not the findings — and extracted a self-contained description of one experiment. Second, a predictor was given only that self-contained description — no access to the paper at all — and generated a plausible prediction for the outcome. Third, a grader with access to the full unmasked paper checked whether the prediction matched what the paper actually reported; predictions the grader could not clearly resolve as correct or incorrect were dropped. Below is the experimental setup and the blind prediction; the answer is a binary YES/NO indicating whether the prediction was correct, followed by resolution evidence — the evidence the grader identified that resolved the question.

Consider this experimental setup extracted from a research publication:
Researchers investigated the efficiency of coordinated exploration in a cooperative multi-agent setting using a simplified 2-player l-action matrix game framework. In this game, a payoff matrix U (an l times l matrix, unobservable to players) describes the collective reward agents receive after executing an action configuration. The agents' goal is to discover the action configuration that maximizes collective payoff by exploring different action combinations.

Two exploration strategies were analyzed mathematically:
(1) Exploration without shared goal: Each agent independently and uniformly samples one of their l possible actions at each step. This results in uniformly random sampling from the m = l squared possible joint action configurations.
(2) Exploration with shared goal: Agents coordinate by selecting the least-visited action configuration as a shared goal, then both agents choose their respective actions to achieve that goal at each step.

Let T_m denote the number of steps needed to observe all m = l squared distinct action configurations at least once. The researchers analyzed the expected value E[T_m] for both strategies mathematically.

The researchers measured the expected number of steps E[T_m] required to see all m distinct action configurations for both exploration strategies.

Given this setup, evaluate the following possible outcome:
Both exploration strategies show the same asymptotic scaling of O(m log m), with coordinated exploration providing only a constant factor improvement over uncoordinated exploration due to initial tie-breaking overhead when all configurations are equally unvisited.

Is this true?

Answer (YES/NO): NO